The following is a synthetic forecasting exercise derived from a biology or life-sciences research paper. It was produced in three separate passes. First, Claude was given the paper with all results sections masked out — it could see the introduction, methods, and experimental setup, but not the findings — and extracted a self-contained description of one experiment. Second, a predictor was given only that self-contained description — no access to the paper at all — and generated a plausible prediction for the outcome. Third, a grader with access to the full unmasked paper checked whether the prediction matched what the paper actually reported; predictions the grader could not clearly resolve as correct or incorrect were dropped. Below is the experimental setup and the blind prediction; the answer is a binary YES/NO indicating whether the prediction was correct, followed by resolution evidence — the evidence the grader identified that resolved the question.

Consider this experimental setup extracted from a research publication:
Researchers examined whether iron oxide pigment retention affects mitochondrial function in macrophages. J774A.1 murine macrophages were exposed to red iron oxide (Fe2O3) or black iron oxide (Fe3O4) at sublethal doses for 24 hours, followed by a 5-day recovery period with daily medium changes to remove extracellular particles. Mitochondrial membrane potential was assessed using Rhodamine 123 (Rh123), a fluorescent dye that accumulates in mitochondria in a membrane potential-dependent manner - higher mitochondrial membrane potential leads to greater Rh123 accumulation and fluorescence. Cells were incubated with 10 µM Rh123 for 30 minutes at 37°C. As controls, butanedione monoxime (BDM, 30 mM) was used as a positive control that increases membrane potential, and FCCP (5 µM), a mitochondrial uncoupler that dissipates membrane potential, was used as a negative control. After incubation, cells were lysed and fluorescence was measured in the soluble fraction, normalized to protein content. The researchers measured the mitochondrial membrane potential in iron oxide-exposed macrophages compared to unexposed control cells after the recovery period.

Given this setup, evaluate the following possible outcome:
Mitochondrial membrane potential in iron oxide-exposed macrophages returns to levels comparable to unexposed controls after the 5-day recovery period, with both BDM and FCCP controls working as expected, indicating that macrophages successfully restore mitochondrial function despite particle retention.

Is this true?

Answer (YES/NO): NO